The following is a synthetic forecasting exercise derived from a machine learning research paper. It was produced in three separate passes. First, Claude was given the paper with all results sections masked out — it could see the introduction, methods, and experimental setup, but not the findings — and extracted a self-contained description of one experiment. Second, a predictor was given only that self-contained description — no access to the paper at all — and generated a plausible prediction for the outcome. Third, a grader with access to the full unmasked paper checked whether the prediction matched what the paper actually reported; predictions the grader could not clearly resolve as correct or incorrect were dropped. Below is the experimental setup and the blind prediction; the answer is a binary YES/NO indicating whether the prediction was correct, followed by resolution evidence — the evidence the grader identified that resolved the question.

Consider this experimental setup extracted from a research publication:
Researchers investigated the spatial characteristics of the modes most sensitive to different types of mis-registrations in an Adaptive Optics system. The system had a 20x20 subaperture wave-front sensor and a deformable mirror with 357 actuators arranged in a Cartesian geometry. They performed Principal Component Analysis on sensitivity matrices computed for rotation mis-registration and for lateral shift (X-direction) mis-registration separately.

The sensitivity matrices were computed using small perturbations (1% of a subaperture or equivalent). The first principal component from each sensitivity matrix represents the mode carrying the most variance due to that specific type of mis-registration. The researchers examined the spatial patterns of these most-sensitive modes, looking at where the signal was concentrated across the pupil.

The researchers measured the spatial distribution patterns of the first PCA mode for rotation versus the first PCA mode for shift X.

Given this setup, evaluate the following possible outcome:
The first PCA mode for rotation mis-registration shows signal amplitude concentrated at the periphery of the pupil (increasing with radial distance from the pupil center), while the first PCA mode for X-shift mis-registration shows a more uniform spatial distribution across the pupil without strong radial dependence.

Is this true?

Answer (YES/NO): NO